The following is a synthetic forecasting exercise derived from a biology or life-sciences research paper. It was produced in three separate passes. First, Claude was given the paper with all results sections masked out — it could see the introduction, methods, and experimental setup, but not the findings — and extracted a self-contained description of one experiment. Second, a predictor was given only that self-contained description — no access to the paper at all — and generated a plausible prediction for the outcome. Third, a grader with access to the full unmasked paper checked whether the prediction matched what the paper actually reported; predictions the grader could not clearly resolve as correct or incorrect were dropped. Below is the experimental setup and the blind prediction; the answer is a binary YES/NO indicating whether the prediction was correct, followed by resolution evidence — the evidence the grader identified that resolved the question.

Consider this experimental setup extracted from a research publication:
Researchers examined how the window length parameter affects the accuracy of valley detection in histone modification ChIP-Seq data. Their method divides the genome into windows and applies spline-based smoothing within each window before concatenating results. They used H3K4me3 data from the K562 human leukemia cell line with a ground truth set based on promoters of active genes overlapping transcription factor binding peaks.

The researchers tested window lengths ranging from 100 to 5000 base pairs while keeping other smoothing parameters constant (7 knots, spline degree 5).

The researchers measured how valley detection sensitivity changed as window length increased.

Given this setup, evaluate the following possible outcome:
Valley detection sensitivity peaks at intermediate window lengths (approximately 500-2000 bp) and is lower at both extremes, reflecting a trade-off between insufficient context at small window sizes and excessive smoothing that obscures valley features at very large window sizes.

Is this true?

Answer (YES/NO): YES